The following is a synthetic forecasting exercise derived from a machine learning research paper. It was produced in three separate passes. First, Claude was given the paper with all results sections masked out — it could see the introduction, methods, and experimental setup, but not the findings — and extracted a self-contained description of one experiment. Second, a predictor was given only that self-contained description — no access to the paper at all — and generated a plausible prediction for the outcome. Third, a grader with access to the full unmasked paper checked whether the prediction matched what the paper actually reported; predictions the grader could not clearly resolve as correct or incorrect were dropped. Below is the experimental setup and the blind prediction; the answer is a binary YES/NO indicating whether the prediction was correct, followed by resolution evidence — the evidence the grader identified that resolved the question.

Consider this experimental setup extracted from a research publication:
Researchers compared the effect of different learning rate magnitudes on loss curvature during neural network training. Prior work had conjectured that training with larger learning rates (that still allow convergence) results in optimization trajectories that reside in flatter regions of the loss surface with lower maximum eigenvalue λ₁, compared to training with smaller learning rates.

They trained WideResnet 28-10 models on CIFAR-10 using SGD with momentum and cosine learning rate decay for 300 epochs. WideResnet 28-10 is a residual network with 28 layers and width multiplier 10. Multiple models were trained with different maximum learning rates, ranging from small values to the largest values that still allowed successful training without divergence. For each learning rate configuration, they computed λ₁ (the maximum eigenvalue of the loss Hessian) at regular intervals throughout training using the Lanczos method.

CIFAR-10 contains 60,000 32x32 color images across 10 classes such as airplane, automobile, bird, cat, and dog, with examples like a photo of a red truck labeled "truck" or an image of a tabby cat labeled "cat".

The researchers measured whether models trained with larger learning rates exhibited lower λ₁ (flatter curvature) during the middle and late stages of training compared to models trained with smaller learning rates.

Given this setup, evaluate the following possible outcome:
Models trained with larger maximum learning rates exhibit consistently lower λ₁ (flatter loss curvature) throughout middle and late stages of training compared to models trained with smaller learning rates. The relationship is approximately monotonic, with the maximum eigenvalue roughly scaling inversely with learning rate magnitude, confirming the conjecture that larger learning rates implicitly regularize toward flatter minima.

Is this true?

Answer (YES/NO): YES